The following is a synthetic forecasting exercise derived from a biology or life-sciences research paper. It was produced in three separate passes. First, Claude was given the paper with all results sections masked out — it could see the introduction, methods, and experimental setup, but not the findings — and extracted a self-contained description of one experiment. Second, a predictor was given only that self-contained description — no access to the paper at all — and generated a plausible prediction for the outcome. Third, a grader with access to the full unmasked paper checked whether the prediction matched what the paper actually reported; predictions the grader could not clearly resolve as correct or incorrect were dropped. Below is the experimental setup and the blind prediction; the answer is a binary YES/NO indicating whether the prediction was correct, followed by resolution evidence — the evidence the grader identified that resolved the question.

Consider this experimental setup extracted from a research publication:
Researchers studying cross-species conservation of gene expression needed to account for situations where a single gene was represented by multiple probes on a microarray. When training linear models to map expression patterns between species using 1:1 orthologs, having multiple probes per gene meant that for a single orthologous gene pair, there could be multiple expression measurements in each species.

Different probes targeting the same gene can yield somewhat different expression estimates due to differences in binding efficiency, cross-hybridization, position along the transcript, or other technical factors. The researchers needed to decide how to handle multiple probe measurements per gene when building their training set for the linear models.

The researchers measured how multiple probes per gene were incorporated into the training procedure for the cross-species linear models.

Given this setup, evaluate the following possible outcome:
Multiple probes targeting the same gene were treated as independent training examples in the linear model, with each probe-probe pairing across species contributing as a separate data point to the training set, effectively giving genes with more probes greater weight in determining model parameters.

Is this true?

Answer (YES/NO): YES